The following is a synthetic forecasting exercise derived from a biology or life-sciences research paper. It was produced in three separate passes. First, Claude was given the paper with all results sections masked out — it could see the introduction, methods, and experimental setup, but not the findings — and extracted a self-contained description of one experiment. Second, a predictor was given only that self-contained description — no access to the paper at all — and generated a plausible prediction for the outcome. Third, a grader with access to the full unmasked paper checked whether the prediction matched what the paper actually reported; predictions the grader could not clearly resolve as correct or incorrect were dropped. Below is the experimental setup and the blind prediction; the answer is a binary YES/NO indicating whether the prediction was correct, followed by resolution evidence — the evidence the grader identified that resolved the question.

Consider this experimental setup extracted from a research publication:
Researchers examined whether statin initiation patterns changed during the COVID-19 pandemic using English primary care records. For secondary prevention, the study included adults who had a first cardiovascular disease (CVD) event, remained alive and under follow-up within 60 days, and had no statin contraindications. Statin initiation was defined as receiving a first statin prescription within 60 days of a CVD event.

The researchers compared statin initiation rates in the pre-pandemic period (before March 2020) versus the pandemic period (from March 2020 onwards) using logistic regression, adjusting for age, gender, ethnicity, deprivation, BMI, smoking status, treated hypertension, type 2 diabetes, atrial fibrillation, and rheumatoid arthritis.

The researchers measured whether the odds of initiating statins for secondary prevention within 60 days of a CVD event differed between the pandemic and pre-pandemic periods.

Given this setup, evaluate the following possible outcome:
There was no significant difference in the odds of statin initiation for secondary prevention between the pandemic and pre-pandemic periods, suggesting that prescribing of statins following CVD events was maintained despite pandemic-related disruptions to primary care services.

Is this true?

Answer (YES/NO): YES